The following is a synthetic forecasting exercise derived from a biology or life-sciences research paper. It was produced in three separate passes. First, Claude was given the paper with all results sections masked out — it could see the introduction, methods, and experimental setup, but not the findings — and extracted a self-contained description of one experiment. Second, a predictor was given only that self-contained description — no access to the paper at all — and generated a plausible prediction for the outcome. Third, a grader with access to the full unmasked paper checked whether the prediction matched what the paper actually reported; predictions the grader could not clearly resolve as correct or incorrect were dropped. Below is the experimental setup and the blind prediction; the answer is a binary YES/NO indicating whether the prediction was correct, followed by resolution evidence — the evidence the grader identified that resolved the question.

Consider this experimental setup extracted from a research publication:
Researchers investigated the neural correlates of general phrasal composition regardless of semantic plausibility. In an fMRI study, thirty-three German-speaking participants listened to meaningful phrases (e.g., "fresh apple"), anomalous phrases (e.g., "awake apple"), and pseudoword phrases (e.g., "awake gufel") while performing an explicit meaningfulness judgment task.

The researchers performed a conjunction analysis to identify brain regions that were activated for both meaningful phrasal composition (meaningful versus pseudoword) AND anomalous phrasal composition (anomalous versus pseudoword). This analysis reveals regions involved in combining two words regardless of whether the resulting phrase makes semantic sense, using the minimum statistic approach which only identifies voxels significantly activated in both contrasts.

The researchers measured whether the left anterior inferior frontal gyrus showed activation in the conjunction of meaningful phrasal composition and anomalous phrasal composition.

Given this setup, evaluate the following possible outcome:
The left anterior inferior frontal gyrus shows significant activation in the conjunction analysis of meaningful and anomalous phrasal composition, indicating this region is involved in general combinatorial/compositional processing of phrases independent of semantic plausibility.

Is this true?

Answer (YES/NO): YES